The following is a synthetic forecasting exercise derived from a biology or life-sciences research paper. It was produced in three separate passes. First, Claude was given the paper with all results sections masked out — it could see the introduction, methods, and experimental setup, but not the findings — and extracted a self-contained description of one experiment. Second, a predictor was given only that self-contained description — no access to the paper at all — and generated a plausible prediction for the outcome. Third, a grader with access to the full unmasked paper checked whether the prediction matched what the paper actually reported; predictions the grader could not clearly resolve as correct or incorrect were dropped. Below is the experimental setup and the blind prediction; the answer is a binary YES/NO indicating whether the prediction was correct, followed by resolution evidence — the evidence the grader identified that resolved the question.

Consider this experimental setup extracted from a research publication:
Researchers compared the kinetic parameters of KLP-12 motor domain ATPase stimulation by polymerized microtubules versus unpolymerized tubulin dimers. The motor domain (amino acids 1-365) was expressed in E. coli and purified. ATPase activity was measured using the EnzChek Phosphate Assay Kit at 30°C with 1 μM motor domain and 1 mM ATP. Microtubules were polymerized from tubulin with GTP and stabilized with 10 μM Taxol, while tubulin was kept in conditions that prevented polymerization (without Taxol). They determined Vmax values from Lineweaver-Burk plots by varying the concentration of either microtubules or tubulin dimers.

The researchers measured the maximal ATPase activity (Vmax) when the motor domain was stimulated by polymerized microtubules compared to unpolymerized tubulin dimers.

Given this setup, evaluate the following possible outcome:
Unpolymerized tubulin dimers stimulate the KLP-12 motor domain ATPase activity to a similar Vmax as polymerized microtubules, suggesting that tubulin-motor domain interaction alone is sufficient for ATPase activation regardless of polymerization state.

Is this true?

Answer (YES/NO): NO